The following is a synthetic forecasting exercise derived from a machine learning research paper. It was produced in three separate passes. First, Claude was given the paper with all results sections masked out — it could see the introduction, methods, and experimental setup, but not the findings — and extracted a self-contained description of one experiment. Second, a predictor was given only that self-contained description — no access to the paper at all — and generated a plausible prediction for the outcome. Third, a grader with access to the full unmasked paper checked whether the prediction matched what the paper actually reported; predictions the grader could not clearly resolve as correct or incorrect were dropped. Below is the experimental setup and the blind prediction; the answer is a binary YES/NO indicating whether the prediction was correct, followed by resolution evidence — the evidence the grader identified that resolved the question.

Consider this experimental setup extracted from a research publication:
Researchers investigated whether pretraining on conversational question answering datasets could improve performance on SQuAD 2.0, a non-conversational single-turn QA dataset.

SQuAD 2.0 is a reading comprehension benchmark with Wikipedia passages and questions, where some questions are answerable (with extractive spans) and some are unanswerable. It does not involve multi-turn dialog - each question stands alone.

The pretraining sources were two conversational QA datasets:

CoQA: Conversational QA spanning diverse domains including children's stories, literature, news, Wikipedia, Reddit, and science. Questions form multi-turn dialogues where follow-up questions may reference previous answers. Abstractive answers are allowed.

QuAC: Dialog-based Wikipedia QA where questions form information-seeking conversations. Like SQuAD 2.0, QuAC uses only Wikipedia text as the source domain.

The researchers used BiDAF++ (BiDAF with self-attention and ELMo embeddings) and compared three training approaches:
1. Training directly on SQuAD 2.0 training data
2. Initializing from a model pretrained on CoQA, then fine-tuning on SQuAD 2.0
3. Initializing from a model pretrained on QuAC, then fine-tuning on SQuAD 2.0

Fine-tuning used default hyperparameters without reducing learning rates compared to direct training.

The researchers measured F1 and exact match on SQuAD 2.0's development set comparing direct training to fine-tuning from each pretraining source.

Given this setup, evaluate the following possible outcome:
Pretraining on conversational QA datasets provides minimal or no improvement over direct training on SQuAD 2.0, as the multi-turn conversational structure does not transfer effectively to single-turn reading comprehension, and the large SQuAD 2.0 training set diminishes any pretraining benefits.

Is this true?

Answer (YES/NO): NO